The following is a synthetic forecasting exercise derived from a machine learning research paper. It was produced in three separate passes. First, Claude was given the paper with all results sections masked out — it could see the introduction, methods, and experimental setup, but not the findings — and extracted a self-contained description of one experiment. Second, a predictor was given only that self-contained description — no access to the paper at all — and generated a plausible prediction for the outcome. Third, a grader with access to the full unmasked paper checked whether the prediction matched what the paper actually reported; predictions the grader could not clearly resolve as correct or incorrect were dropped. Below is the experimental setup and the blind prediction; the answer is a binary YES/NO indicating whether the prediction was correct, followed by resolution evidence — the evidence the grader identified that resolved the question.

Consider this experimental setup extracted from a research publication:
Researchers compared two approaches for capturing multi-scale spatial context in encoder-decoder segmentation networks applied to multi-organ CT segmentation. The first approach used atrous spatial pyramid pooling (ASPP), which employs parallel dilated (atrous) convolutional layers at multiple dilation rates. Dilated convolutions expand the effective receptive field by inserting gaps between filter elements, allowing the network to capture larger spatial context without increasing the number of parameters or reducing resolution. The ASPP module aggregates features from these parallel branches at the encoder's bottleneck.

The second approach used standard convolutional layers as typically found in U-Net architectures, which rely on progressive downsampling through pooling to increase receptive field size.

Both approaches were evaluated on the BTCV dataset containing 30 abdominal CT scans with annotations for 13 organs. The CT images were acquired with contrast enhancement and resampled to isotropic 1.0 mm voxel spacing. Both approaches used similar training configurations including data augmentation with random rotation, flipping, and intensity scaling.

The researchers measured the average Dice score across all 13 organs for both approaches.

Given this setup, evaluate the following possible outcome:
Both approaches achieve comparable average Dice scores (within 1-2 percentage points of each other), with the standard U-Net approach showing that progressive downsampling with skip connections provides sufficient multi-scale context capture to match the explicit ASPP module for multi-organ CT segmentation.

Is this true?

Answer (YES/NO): YES